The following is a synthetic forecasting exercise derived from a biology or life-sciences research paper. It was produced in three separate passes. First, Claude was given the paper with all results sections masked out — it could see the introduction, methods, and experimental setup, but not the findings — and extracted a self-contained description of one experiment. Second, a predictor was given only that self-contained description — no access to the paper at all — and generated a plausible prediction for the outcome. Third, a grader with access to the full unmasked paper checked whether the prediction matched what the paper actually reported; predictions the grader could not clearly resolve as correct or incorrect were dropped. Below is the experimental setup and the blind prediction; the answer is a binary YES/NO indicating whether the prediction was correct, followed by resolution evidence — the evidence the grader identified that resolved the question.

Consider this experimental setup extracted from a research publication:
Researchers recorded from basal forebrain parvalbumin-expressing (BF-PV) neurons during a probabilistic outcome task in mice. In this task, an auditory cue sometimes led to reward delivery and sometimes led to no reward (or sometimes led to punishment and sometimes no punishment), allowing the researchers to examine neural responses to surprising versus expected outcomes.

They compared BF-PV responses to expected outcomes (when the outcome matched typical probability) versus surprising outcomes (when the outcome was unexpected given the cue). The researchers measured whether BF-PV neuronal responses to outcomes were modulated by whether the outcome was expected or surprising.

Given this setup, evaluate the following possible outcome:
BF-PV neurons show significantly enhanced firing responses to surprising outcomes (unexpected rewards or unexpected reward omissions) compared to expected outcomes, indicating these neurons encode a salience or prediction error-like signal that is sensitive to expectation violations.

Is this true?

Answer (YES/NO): YES